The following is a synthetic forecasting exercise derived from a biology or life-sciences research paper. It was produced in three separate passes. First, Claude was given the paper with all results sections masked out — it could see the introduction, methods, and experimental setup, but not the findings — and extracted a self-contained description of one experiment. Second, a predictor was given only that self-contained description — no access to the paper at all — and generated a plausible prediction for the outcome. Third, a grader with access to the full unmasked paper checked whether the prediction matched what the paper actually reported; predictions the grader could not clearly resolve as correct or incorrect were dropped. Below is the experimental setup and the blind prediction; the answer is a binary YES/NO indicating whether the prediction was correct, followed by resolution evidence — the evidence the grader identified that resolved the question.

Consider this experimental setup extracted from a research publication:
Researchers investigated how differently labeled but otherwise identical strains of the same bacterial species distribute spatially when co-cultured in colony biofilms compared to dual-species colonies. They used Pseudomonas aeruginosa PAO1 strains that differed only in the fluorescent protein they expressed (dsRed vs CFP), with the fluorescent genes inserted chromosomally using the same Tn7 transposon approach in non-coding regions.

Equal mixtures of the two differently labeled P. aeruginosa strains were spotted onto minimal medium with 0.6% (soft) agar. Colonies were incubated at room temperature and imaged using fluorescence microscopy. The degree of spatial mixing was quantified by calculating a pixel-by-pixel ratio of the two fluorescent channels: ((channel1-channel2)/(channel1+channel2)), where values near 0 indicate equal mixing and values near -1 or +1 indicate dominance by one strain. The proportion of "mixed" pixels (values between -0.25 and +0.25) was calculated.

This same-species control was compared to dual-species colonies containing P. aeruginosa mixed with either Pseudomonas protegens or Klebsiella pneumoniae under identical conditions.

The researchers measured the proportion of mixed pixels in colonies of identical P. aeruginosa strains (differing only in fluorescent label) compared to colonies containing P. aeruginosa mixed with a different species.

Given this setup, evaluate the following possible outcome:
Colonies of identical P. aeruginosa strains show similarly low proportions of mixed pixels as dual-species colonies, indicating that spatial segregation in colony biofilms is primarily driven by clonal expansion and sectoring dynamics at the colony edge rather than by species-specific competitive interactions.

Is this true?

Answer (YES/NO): NO